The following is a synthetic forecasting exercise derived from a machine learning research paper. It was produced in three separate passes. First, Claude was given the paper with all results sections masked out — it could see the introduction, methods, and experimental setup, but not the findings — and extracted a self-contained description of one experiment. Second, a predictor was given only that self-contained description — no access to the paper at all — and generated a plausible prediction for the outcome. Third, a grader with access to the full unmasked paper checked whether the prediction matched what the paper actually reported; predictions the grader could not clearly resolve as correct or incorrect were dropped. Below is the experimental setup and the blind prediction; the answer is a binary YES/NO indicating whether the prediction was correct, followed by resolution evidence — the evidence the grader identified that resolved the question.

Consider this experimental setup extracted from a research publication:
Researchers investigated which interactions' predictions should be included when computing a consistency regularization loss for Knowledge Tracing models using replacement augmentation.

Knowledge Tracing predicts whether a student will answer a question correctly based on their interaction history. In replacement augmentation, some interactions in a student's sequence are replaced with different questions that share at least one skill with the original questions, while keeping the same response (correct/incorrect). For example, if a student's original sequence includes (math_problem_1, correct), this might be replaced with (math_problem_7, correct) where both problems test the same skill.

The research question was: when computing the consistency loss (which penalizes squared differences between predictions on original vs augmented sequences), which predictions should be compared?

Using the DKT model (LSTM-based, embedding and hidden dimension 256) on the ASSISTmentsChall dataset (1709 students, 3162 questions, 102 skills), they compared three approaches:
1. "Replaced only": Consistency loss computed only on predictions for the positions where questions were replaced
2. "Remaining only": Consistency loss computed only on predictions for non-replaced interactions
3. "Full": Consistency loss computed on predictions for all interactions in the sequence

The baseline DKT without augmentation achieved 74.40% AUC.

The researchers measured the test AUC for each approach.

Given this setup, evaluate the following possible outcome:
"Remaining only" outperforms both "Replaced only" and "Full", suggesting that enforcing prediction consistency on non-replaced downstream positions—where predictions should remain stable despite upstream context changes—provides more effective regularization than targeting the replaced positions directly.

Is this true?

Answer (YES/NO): YES